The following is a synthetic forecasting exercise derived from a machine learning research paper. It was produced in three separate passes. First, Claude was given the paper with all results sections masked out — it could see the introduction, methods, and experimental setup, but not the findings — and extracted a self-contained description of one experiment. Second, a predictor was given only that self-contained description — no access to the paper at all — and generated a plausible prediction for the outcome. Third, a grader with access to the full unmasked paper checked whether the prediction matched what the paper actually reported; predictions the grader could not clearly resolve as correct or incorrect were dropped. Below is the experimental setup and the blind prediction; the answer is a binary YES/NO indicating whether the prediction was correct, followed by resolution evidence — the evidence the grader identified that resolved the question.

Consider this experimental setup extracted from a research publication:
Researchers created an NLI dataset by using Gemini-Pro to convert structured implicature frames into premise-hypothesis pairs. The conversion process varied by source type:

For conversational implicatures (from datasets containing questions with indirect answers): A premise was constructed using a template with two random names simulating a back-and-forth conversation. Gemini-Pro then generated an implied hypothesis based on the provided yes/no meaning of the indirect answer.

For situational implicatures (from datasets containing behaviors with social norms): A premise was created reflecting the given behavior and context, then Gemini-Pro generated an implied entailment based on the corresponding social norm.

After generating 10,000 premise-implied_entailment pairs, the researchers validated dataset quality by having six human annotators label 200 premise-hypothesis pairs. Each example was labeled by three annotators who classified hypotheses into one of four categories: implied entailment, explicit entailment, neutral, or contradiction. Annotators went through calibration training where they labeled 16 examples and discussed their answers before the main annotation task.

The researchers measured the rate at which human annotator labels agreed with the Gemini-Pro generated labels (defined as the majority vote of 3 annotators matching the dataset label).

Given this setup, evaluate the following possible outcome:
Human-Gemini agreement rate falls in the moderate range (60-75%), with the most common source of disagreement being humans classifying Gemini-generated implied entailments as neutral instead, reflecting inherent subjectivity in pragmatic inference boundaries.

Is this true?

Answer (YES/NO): NO